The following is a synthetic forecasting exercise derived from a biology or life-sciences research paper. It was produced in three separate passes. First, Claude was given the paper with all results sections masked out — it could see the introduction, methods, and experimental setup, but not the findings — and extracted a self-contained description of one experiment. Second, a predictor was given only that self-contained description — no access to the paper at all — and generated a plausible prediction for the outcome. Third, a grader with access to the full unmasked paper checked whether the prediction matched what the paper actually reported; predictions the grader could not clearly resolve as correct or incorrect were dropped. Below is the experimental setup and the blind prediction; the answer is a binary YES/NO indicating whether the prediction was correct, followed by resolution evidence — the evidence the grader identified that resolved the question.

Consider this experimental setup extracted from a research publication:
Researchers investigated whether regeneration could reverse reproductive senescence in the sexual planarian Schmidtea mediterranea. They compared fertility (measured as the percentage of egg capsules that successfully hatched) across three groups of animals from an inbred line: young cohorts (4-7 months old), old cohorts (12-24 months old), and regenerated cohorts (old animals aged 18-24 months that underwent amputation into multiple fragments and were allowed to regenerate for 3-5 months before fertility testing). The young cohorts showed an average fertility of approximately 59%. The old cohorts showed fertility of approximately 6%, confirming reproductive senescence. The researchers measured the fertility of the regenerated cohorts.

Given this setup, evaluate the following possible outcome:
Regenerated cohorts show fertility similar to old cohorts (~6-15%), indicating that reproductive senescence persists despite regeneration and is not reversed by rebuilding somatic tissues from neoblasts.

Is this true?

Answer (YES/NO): NO